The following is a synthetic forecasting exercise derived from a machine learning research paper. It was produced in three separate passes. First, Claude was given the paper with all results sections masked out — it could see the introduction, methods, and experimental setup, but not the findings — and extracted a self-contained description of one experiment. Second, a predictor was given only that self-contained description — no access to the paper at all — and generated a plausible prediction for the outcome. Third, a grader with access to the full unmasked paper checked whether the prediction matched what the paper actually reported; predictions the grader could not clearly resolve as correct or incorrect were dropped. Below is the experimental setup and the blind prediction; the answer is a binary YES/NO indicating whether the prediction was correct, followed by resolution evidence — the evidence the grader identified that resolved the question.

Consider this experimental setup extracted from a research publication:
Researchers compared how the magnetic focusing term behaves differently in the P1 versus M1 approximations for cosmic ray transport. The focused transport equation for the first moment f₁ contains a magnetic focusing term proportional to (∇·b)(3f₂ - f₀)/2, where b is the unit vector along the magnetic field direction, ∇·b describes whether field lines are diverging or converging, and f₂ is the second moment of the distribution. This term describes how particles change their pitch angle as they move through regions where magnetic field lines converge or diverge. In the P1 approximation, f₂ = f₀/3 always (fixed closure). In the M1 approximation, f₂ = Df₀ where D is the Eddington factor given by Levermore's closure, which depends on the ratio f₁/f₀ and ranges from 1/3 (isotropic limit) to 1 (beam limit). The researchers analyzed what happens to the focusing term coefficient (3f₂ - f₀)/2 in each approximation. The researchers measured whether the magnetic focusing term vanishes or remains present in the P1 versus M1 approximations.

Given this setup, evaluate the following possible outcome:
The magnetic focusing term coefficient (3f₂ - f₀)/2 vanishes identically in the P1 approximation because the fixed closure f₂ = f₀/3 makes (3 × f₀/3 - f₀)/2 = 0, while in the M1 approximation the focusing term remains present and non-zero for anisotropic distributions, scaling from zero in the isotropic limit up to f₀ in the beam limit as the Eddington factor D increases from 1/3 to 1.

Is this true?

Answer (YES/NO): YES